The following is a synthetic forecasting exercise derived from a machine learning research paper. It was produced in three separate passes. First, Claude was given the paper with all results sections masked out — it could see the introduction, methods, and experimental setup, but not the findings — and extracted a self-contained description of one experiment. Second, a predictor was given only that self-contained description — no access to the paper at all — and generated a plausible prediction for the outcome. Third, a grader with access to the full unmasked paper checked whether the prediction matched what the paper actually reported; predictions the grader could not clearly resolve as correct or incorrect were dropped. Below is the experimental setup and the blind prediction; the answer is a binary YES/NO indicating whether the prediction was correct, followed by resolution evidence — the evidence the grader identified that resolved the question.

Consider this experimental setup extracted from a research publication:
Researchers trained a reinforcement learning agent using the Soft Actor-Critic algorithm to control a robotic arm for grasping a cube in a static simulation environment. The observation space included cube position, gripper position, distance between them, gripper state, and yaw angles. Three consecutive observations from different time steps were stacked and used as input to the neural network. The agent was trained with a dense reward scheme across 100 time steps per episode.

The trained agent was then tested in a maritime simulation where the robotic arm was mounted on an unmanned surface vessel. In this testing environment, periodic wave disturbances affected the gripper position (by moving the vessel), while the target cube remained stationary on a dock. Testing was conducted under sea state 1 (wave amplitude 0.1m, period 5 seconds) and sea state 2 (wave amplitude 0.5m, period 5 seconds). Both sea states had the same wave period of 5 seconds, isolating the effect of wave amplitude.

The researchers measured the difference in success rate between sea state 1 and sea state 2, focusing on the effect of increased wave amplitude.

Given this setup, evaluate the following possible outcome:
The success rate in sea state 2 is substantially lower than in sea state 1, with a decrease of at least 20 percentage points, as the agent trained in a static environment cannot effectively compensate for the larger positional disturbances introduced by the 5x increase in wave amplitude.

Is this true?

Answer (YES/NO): NO